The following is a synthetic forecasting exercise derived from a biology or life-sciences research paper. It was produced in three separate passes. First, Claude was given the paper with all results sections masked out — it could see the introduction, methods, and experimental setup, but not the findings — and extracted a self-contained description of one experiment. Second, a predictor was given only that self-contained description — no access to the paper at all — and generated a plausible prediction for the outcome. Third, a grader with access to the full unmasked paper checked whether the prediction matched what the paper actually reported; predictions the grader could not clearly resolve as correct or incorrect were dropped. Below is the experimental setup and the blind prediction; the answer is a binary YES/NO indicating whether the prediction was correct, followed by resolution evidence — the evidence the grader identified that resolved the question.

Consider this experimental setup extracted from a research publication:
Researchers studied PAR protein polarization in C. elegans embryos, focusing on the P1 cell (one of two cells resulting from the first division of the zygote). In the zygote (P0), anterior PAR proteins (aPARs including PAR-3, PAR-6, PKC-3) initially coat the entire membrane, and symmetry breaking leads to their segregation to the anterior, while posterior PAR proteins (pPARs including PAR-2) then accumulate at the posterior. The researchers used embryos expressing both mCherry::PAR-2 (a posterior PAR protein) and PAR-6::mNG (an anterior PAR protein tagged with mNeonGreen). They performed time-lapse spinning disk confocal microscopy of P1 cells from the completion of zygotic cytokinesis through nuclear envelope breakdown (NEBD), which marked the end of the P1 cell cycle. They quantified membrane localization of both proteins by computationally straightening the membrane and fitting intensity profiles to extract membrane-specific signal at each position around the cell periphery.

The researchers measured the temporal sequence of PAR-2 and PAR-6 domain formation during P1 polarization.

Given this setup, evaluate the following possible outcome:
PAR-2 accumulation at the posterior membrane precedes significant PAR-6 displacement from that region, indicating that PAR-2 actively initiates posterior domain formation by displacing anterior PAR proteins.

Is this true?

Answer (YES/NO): NO